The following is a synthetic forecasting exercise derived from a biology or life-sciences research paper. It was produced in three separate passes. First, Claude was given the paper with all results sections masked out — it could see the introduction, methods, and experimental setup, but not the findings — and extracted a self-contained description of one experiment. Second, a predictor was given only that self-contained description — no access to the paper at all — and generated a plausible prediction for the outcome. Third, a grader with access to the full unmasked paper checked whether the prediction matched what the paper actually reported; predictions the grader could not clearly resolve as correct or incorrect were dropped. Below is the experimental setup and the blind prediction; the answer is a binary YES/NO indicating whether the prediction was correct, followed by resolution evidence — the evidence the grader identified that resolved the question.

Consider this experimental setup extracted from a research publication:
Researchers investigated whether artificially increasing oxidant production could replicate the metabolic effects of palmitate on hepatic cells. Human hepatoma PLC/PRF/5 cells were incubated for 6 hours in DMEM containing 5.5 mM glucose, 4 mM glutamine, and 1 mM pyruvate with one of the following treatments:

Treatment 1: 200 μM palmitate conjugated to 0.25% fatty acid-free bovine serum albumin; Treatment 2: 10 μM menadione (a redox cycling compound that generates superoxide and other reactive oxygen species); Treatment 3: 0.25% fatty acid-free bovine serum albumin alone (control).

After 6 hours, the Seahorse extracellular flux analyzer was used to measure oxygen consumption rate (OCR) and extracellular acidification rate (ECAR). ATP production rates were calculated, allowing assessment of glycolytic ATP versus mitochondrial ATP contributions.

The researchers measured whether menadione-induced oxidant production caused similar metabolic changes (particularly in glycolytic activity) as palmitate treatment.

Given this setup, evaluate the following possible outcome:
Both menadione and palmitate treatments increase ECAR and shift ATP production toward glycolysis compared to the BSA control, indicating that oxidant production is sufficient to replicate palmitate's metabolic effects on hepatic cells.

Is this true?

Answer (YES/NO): YES